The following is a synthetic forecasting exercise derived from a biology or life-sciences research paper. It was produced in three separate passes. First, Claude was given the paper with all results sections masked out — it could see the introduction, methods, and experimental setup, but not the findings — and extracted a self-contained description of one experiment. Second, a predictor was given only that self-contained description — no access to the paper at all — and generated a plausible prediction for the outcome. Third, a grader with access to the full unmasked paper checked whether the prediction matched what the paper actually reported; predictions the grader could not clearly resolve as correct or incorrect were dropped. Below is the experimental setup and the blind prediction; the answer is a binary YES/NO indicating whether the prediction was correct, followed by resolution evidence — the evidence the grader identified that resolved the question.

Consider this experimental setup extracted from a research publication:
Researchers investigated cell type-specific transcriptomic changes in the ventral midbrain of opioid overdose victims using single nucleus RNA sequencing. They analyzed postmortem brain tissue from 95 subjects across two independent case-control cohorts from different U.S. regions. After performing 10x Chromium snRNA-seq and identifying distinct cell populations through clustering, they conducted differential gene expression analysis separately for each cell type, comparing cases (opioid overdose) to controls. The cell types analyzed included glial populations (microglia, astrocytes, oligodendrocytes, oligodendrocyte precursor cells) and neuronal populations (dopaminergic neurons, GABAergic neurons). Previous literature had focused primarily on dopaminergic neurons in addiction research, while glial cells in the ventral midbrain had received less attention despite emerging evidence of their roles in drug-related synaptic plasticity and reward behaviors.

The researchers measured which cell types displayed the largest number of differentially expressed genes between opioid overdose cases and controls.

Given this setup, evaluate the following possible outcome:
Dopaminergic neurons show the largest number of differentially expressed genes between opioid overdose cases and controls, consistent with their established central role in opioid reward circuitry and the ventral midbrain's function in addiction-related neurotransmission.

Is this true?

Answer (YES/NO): NO